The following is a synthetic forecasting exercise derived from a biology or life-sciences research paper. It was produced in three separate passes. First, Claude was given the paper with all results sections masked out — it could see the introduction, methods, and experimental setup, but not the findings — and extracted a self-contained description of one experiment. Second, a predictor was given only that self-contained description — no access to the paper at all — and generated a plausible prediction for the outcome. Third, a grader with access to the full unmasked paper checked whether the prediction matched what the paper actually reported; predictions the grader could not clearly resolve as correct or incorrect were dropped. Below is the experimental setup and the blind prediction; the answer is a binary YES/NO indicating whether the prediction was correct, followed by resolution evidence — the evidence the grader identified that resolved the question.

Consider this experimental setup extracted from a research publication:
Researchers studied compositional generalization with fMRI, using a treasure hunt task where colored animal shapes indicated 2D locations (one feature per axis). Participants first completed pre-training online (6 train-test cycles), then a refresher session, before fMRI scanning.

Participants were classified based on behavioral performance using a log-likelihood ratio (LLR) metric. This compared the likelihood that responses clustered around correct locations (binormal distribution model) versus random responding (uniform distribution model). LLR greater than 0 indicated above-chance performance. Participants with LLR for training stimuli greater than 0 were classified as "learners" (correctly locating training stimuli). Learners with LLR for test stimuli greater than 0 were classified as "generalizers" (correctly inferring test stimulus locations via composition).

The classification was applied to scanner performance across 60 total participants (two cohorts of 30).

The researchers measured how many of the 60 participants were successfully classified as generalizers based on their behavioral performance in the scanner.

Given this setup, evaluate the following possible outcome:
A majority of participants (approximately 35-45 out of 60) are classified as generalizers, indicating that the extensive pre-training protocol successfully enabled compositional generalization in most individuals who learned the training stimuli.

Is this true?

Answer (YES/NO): YES